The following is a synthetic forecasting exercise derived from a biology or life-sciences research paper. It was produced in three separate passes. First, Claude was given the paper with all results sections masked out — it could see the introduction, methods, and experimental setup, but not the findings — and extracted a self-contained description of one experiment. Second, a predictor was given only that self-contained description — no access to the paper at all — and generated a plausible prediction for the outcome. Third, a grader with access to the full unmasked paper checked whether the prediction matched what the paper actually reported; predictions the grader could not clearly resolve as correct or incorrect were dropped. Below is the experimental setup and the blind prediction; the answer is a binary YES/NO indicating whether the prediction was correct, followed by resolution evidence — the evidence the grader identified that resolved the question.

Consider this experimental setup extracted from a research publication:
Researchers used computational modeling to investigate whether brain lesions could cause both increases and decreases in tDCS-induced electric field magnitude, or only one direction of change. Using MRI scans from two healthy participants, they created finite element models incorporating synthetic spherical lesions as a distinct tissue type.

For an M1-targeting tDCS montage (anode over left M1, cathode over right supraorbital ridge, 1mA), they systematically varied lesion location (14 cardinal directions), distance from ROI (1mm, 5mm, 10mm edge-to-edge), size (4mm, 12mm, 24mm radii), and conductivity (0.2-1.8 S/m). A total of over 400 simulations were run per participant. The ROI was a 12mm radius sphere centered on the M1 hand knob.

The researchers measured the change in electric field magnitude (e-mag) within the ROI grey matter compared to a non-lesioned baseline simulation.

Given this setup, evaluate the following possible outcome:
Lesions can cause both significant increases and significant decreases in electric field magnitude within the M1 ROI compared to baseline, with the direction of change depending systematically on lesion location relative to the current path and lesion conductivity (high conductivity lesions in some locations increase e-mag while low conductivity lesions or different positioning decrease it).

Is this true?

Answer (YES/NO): NO